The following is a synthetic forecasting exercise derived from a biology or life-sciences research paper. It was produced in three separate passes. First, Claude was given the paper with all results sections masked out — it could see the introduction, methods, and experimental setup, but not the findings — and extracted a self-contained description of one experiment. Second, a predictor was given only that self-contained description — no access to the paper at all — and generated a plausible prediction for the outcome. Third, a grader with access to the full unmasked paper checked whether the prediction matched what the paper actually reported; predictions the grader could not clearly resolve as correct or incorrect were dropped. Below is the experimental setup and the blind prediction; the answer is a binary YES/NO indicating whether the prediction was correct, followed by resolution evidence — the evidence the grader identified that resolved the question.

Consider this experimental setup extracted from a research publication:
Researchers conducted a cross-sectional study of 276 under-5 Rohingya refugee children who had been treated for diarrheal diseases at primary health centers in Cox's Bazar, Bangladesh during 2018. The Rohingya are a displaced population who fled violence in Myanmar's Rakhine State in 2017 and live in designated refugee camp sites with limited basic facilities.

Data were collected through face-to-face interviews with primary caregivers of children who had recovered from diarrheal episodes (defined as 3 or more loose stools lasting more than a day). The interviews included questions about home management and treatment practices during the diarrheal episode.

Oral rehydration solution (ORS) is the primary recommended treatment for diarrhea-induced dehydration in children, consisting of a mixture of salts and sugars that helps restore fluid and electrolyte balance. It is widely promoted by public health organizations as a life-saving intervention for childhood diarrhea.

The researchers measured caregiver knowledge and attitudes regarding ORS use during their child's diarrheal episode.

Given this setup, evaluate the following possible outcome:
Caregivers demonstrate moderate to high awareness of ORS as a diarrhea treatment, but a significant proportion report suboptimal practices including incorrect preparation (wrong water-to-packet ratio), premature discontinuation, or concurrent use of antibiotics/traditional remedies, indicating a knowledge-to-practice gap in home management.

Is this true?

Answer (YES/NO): NO